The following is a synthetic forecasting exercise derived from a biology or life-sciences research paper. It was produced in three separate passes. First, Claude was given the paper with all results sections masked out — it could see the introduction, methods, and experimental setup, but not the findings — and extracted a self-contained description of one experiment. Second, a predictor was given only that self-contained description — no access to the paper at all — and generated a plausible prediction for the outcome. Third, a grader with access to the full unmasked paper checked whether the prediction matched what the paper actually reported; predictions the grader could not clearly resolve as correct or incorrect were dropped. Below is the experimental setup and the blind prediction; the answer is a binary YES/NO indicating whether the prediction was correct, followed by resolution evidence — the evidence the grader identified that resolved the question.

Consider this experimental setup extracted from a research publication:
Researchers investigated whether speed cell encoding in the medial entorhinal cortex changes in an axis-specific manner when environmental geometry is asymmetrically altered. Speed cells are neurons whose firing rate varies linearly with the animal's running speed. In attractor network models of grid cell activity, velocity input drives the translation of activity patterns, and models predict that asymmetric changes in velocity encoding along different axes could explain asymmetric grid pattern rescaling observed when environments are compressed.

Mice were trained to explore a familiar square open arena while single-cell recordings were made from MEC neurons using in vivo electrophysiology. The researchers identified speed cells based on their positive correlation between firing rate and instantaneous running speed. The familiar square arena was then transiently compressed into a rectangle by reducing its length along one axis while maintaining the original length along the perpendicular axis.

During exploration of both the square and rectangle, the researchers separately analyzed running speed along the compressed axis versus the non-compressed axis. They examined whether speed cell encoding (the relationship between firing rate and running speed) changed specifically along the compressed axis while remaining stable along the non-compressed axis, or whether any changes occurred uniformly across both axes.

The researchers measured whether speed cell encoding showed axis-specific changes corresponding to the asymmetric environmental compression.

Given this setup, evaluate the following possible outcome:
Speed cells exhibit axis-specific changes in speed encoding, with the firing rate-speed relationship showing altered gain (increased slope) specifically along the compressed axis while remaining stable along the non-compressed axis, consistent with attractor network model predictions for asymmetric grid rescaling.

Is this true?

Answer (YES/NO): YES